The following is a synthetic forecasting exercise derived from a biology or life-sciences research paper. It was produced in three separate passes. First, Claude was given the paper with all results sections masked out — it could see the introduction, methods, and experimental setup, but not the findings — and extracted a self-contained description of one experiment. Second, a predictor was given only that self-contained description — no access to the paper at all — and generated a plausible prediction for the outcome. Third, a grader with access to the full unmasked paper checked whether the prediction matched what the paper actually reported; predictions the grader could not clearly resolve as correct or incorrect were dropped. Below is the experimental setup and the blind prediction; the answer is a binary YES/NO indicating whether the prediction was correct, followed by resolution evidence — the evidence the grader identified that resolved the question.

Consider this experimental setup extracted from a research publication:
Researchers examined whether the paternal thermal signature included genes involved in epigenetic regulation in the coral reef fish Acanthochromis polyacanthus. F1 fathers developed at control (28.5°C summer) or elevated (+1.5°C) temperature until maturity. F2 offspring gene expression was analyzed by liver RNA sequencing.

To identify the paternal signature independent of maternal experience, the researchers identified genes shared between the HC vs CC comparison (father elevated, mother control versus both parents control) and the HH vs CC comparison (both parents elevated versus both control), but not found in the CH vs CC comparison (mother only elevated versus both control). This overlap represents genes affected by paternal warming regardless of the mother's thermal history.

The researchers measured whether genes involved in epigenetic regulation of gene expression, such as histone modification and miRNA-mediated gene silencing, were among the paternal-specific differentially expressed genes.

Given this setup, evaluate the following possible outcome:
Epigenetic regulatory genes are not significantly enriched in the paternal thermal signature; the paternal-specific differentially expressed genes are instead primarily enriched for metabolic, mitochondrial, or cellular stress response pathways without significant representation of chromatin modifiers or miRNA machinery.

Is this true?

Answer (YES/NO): NO